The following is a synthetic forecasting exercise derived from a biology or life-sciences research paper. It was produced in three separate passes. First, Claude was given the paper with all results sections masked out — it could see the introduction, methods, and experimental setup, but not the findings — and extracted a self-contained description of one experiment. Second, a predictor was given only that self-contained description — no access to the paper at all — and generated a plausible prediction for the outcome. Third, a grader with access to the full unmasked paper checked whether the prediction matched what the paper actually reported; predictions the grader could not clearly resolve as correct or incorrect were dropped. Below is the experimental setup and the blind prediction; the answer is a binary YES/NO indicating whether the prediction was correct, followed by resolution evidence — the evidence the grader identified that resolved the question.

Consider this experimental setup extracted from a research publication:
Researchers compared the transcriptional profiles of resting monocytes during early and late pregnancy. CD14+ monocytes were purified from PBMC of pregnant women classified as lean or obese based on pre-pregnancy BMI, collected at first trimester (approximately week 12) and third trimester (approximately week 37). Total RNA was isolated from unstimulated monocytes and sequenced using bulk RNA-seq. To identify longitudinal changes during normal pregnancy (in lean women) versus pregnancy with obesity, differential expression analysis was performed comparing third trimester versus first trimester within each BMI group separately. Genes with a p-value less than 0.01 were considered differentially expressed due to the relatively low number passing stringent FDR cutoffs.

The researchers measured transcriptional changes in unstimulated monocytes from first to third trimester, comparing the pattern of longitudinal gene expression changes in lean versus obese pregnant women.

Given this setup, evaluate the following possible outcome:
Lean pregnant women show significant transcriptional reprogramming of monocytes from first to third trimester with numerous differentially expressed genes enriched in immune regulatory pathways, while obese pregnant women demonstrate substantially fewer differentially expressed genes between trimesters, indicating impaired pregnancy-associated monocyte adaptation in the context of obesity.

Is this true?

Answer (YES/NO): NO